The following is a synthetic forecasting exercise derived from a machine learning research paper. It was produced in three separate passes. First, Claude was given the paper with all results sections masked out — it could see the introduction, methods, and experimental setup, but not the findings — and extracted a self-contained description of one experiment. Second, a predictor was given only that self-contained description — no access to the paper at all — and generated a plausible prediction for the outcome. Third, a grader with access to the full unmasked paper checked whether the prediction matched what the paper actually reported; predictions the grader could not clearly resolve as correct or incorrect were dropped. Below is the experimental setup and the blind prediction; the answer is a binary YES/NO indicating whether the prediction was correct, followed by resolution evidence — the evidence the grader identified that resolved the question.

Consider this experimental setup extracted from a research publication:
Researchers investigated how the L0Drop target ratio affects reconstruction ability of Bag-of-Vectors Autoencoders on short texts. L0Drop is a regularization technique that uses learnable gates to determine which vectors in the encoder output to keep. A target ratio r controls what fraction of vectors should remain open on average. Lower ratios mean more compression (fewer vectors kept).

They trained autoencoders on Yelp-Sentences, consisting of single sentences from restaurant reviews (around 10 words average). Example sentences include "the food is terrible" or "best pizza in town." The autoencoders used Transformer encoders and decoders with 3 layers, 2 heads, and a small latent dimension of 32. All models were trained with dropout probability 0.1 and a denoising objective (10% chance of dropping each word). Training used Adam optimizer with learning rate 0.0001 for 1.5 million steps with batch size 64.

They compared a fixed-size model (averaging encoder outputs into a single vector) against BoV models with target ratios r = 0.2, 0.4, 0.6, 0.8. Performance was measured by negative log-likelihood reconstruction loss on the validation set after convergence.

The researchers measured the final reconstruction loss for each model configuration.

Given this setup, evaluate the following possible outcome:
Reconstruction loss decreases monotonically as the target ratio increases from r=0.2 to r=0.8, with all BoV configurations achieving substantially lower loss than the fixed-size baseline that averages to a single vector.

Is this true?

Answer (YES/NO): NO